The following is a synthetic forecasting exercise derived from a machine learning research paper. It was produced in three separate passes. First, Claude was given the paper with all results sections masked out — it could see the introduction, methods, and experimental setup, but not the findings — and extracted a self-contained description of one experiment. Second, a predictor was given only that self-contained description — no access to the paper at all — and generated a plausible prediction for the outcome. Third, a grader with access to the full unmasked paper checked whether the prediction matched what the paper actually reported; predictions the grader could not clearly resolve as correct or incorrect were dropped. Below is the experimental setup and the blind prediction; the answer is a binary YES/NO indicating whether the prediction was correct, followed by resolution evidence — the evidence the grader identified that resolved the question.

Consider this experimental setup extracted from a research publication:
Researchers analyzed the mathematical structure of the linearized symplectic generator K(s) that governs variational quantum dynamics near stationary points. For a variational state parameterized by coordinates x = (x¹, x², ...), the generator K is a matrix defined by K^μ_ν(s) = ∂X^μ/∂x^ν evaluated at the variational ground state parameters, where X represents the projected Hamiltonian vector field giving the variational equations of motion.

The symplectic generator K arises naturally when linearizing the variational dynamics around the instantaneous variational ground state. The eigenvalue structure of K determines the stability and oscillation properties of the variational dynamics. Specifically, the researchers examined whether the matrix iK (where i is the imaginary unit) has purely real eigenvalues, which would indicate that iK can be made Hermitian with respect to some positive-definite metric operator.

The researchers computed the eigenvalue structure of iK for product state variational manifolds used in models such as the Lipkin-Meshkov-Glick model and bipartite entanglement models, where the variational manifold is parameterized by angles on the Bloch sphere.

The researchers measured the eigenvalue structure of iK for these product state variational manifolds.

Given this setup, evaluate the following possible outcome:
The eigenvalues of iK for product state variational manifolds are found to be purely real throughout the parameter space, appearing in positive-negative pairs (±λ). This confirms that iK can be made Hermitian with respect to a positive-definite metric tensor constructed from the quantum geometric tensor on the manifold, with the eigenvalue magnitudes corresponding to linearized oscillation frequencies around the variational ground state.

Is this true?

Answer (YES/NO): YES